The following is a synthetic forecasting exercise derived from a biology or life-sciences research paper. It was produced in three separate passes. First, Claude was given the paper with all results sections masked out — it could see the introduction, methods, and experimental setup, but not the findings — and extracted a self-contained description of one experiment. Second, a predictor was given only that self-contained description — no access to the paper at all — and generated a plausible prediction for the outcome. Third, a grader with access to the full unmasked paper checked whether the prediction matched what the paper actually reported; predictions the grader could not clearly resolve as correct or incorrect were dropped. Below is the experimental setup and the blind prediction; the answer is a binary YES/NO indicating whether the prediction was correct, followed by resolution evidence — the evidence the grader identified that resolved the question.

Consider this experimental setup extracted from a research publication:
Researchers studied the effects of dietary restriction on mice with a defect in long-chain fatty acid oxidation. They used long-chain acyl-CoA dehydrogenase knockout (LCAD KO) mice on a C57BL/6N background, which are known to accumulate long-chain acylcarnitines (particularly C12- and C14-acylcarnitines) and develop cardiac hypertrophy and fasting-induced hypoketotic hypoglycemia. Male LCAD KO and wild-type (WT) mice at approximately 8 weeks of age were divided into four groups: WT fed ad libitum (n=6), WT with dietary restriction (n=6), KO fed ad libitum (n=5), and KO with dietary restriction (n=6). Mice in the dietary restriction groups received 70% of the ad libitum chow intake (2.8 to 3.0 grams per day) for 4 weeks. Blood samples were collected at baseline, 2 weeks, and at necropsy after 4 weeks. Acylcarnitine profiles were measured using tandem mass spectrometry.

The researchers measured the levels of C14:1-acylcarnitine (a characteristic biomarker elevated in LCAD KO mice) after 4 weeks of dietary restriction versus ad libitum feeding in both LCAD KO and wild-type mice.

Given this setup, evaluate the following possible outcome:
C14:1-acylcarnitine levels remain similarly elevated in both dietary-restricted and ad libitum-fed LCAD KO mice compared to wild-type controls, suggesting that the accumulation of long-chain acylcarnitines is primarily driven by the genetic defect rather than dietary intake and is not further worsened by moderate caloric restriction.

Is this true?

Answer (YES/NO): YES